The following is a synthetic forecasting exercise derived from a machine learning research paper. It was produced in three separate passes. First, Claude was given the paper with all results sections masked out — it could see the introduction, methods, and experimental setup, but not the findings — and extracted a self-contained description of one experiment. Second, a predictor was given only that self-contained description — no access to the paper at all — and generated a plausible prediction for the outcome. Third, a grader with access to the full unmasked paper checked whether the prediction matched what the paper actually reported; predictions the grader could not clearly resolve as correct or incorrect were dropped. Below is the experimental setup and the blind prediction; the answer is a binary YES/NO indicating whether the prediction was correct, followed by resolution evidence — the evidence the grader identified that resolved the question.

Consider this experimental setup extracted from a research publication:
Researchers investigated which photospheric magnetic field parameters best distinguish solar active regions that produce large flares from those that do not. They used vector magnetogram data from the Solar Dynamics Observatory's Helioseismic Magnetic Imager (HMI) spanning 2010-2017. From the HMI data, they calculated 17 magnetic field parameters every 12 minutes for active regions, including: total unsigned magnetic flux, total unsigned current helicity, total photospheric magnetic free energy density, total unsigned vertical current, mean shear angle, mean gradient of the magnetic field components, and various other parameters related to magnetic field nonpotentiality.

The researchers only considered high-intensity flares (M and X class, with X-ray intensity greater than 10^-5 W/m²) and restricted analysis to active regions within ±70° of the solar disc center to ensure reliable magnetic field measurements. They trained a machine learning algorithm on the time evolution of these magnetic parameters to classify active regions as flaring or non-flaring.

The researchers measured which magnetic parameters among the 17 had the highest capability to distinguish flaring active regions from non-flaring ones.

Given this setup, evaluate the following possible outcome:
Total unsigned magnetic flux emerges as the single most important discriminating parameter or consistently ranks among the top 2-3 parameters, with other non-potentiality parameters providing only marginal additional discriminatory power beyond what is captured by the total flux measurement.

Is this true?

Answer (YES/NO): NO